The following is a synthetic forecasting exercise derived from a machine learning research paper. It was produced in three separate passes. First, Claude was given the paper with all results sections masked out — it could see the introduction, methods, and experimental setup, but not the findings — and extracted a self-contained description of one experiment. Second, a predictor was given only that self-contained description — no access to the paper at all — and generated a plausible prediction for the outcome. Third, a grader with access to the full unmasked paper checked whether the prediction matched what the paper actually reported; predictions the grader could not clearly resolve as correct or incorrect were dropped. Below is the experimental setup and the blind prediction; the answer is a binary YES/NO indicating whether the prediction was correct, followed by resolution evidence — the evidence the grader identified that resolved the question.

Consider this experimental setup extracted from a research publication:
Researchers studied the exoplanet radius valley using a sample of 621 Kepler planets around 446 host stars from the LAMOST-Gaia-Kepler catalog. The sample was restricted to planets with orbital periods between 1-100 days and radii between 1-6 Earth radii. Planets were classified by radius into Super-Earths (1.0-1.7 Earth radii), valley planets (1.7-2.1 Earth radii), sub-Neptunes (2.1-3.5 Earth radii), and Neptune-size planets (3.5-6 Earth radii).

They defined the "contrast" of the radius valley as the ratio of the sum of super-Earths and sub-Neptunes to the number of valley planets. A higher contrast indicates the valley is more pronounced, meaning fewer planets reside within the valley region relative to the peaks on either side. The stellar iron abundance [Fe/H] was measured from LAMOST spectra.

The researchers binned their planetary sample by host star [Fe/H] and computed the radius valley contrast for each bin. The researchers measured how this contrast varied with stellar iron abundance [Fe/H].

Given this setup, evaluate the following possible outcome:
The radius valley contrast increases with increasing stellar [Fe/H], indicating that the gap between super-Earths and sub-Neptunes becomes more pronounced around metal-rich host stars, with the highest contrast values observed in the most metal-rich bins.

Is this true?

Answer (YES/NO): YES